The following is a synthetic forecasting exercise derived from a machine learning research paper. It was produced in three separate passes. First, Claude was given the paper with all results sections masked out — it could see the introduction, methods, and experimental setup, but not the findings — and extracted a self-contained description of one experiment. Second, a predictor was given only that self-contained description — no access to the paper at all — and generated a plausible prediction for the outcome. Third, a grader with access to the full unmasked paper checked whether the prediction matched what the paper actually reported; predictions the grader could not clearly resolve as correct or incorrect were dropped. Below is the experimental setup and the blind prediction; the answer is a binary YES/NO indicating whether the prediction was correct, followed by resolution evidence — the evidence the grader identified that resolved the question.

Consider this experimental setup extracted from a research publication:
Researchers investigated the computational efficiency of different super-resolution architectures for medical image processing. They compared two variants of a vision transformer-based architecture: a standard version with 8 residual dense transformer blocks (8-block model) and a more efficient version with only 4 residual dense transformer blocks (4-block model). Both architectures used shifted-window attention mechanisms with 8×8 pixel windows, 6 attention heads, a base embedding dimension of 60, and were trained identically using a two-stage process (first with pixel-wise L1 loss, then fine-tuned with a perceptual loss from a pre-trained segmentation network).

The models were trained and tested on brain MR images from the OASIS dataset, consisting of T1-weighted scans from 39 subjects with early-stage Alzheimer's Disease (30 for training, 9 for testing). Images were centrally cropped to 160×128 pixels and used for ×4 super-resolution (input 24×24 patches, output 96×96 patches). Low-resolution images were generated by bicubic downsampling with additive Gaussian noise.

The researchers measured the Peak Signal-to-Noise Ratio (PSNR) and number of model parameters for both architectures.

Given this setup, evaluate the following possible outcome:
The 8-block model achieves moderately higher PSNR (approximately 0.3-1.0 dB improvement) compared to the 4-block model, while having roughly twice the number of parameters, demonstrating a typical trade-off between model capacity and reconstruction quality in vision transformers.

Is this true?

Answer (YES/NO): NO